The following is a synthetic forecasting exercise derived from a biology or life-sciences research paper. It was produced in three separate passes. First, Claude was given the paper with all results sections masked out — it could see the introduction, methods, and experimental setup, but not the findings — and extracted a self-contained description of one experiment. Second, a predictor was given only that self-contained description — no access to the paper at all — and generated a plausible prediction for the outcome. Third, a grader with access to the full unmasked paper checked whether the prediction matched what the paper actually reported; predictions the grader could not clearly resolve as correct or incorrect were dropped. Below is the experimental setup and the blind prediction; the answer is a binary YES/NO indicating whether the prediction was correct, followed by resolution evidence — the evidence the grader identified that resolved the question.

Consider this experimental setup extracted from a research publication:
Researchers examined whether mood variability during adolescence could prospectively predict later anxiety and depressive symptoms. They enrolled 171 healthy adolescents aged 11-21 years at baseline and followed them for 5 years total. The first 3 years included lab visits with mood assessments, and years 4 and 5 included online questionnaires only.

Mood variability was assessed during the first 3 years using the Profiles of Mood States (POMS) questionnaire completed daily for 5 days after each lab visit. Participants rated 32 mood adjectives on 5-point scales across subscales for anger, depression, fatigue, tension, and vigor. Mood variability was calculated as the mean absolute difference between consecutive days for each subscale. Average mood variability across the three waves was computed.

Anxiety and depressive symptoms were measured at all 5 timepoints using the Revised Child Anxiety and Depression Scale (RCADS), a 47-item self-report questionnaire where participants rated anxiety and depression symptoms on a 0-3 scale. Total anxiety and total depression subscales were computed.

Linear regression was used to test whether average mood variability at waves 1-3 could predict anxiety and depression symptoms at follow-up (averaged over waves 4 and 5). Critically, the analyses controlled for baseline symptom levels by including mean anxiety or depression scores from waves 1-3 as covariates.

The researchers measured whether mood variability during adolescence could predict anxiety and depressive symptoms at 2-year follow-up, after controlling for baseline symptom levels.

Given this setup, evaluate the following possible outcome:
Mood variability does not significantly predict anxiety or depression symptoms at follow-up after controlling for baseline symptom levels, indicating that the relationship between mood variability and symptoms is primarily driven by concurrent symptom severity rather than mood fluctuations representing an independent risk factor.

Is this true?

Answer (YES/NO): YES